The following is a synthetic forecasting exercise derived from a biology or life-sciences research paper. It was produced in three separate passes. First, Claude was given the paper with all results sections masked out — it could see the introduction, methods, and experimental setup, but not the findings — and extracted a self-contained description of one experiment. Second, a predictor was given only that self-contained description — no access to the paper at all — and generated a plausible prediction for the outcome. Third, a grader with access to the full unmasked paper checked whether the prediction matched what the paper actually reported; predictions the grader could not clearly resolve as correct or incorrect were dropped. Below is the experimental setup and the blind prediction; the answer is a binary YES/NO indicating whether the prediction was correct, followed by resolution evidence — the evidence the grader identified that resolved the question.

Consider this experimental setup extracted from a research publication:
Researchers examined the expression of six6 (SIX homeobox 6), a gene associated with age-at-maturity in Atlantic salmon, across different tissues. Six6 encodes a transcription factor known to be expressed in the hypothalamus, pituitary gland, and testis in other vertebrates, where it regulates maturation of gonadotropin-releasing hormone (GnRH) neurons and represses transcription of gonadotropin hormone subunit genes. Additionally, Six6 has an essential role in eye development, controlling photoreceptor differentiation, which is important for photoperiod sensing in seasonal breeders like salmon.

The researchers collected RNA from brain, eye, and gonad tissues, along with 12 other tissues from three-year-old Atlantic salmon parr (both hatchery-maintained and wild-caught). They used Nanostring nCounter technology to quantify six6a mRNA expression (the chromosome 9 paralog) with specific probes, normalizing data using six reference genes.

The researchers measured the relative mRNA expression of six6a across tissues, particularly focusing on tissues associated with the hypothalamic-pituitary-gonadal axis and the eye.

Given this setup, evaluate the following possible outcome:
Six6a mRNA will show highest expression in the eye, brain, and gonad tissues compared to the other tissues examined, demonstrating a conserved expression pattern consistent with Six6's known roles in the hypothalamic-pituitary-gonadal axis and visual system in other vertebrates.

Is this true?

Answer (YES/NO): NO